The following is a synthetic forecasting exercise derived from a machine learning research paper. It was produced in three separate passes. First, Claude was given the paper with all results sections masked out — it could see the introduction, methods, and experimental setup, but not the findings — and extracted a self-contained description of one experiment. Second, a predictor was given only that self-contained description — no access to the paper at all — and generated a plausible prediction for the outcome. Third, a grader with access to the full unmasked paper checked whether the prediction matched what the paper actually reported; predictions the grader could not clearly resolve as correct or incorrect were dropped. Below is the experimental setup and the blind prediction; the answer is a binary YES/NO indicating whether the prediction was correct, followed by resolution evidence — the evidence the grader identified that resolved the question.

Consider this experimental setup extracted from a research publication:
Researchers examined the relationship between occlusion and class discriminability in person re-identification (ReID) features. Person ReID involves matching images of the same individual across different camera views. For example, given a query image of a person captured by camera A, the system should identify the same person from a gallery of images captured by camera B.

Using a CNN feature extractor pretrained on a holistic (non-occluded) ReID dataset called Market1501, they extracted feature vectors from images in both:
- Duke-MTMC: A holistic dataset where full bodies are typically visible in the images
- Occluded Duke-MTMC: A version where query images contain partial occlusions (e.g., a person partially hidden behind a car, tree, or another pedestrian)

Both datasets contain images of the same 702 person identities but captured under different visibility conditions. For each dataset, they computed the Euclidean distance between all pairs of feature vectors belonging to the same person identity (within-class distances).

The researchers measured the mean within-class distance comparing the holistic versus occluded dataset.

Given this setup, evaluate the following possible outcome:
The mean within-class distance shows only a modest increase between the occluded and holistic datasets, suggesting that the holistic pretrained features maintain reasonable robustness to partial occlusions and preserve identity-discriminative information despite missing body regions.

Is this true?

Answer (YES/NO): NO